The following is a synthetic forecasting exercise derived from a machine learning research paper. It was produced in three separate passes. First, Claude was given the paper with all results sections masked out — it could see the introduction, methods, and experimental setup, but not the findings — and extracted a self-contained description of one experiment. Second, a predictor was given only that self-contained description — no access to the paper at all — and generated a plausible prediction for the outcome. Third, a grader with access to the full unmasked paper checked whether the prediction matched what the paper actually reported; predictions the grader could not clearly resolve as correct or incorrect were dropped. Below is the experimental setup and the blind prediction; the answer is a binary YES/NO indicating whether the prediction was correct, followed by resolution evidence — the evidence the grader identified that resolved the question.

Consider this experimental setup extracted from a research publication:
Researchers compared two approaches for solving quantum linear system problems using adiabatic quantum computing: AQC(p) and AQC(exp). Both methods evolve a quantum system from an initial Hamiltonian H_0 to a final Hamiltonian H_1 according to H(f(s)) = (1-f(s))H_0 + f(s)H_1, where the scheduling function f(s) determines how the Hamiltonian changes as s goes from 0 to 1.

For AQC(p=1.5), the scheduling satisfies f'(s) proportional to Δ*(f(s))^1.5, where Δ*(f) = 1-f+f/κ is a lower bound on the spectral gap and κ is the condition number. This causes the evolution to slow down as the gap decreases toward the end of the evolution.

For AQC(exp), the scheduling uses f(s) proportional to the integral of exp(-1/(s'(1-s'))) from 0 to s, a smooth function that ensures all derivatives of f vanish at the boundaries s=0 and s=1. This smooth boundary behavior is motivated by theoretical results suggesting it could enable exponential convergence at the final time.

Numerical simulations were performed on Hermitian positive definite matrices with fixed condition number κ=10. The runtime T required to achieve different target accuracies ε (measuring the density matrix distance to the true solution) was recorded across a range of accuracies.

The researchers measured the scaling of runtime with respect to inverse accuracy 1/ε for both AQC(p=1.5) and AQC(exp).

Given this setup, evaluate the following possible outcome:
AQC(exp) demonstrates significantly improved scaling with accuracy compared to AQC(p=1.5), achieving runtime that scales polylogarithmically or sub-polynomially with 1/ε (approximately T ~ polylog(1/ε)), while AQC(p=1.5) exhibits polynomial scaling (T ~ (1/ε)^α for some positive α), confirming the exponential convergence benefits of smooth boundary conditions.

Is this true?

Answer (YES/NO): YES